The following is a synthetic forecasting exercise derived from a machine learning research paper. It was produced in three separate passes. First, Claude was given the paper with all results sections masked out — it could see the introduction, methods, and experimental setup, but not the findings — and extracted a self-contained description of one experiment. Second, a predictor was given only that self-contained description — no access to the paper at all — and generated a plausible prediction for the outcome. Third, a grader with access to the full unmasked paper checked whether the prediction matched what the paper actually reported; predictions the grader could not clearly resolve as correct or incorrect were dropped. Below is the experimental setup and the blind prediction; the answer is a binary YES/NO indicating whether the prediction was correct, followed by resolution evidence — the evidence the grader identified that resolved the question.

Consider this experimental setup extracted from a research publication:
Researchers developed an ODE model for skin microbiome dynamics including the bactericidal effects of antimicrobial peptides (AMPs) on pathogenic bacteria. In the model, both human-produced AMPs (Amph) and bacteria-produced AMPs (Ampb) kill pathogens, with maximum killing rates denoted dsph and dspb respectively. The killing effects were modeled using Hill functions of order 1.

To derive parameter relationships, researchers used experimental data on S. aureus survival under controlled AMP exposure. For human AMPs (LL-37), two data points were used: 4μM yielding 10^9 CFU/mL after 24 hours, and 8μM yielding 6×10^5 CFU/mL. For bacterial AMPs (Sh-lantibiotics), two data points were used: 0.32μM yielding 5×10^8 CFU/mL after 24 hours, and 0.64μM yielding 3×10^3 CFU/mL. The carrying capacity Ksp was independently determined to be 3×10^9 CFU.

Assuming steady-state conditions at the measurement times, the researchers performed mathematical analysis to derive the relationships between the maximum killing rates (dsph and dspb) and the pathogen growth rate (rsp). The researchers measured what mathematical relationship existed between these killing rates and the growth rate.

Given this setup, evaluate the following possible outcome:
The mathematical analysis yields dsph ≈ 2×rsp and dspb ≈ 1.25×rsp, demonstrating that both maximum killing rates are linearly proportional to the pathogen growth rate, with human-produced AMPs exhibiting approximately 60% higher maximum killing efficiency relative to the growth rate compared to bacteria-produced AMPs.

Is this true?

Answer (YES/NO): YES